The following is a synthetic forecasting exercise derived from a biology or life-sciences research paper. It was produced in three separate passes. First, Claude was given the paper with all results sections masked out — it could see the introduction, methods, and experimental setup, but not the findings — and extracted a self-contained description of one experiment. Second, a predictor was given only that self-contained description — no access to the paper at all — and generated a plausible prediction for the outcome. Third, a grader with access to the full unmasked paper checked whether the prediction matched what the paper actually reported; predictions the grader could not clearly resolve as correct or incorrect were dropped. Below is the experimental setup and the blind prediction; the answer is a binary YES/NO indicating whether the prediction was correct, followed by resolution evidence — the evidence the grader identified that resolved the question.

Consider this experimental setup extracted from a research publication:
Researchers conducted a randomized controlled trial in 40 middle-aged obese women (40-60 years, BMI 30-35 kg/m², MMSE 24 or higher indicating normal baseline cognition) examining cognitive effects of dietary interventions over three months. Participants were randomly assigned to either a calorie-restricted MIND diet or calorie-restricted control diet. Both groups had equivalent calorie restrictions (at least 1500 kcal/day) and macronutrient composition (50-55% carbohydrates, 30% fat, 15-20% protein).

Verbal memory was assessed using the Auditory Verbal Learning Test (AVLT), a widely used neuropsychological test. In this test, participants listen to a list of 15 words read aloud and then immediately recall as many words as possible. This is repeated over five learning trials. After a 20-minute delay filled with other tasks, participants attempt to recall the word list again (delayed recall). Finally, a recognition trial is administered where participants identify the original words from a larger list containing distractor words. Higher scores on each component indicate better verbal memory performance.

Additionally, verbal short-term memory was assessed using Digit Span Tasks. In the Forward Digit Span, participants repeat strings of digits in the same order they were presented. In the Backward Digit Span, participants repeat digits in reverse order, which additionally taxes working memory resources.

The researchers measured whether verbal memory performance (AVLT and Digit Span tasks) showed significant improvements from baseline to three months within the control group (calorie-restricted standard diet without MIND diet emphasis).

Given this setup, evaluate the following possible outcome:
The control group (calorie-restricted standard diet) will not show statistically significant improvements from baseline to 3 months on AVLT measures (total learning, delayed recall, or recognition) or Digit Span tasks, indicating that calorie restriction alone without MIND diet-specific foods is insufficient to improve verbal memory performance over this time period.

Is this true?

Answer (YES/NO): NO